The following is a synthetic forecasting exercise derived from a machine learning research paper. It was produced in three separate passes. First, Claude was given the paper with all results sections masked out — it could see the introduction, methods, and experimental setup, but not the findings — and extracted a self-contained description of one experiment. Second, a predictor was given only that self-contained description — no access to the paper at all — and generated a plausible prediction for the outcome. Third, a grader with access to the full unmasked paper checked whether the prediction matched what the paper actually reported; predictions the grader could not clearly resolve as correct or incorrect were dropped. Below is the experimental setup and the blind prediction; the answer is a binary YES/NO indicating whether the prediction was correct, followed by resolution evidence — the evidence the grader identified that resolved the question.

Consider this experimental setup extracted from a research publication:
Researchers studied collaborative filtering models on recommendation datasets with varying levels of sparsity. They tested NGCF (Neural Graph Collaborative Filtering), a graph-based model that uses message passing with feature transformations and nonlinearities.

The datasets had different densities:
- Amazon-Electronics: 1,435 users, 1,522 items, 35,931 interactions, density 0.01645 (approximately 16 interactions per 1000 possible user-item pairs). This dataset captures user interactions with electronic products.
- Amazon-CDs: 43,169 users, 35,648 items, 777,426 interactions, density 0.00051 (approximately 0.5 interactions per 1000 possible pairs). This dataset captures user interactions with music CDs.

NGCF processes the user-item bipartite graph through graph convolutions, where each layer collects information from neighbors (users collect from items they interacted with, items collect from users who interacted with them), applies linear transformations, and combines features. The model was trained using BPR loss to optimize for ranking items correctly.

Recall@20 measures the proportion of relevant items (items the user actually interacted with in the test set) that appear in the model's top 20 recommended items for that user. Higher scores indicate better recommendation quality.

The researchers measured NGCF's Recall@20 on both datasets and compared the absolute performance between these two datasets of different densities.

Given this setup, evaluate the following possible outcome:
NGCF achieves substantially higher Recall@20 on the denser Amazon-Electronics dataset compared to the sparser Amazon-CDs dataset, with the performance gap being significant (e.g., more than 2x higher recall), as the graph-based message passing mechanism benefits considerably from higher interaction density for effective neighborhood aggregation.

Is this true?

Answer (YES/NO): NO